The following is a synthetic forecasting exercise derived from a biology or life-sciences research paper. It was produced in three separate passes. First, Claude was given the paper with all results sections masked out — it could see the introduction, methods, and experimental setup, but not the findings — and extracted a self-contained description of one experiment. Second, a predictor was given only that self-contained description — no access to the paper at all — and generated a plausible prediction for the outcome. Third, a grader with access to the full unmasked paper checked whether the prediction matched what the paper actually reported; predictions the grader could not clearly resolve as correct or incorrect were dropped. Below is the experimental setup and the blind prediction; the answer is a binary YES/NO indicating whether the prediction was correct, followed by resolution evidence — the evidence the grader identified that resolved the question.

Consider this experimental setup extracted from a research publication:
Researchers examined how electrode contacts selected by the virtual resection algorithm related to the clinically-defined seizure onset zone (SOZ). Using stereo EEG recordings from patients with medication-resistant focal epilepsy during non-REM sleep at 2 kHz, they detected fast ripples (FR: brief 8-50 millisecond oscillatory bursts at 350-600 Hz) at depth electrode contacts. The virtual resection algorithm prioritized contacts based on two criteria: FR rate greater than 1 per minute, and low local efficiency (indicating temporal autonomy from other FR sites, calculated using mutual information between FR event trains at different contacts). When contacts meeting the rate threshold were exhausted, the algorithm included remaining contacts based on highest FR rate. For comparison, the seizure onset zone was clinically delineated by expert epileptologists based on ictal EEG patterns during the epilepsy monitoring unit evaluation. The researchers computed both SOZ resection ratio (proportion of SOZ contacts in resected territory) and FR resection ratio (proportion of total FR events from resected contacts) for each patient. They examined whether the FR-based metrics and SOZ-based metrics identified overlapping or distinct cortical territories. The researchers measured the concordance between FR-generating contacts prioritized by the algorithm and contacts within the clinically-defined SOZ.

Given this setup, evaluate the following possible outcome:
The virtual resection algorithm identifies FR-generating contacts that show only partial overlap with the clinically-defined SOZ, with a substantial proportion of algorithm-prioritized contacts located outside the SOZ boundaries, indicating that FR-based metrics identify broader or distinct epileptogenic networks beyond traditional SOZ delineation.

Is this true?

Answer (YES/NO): NO